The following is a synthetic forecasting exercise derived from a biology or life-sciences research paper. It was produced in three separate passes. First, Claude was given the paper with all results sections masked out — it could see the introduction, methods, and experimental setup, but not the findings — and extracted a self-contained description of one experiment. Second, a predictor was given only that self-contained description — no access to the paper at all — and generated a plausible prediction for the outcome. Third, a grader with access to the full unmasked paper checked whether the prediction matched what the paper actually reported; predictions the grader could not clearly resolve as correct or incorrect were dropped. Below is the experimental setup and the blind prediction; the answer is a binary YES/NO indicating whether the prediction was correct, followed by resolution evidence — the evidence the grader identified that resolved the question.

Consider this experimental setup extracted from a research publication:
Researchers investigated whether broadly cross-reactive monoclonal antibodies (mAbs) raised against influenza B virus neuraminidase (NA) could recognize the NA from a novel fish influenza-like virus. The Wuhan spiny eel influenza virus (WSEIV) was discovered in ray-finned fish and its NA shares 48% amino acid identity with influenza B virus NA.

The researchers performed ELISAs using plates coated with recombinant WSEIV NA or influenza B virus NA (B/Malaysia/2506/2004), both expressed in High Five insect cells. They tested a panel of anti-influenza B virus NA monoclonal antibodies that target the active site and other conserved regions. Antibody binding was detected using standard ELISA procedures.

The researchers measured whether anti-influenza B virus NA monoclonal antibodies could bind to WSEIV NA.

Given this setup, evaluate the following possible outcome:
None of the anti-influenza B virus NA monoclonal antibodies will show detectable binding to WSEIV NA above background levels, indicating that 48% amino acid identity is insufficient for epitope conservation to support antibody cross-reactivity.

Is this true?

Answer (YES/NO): NO